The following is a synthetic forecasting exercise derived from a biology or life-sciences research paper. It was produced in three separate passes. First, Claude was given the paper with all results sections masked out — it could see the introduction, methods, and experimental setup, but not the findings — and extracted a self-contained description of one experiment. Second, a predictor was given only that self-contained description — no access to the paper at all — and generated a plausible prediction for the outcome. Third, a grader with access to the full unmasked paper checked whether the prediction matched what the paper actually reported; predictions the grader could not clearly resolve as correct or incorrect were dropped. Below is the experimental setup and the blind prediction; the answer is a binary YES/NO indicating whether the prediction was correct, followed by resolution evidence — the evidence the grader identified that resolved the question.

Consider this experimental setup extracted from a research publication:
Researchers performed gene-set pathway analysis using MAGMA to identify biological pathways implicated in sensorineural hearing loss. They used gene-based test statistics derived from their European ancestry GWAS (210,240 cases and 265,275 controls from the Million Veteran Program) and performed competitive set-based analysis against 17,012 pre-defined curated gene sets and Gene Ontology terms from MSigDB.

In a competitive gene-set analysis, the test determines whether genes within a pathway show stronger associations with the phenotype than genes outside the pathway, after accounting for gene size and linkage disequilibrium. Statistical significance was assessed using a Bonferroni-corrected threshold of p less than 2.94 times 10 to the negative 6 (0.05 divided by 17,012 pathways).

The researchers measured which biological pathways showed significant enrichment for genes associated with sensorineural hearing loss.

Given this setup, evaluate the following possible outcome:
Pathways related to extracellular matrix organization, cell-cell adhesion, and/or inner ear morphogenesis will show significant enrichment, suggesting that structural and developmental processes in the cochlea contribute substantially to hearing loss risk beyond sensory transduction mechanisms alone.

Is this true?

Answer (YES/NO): NO